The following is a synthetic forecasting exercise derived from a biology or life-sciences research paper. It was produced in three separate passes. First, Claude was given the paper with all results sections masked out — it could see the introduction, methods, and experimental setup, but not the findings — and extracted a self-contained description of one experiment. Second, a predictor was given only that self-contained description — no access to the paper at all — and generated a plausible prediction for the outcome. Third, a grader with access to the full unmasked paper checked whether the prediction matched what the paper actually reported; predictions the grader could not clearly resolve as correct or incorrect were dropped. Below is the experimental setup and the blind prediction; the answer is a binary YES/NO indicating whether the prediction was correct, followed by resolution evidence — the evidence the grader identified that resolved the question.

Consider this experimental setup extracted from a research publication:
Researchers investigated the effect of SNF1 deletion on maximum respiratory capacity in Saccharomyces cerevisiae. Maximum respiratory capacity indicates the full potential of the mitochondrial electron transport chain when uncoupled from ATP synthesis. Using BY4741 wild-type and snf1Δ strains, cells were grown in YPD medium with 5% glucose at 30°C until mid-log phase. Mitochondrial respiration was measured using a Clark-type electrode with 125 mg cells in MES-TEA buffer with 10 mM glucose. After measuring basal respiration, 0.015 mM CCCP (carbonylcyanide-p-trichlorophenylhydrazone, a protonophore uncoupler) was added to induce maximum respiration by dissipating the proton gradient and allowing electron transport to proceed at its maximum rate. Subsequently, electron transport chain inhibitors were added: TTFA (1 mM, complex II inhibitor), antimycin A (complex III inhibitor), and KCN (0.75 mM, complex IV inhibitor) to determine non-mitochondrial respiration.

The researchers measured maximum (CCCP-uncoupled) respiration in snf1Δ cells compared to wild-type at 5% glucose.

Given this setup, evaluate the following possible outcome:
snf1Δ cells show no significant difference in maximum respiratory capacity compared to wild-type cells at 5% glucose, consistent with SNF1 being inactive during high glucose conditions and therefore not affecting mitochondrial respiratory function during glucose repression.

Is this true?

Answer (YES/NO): YES